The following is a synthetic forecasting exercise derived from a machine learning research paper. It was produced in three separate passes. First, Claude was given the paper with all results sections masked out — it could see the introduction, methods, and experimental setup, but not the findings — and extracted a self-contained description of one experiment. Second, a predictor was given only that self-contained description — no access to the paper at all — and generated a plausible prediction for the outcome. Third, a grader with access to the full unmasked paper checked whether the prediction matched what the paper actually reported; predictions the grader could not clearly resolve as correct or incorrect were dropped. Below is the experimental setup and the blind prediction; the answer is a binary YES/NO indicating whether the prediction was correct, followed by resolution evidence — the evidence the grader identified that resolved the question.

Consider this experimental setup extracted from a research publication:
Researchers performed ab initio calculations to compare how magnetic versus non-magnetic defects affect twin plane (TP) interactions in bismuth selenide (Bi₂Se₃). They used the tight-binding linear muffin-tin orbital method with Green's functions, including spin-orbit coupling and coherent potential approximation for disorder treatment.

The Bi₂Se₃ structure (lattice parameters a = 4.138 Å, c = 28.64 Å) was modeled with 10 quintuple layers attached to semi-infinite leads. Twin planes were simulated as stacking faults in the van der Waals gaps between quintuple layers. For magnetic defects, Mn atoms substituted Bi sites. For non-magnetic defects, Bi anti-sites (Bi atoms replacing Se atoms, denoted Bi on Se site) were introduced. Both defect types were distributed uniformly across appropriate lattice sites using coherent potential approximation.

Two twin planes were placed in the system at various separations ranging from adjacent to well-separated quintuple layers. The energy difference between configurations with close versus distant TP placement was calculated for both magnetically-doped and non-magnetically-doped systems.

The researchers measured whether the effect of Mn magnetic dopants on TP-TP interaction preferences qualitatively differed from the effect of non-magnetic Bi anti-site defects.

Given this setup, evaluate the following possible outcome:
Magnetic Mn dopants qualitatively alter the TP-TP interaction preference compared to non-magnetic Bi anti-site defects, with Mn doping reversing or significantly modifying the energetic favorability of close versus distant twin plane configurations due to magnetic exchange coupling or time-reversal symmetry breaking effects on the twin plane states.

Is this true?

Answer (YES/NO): YES